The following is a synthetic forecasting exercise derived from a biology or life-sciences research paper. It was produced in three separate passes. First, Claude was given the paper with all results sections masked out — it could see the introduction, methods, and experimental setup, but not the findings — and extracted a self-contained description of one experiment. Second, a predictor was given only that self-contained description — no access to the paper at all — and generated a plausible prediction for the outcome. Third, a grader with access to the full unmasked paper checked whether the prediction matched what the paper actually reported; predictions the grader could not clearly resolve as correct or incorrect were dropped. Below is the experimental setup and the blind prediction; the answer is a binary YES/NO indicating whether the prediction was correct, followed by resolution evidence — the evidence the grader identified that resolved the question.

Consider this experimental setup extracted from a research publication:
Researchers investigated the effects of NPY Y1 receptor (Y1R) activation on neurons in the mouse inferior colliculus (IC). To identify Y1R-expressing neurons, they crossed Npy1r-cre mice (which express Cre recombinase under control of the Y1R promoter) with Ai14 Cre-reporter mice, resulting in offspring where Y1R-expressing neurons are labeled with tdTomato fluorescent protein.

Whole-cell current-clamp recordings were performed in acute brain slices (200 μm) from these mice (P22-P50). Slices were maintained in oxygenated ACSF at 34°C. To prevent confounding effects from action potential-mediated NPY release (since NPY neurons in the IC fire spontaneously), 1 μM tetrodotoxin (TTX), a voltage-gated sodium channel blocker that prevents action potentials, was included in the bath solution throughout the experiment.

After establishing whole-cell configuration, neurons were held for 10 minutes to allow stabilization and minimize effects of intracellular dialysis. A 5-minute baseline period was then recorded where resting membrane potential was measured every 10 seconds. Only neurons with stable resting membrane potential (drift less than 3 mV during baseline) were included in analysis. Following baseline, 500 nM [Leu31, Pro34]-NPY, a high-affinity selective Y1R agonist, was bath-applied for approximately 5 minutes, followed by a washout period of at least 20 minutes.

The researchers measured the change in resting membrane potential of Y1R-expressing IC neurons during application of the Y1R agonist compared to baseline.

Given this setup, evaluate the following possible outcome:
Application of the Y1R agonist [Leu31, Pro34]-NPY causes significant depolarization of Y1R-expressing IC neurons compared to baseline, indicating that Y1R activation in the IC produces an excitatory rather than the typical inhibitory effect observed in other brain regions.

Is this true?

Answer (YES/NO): NO